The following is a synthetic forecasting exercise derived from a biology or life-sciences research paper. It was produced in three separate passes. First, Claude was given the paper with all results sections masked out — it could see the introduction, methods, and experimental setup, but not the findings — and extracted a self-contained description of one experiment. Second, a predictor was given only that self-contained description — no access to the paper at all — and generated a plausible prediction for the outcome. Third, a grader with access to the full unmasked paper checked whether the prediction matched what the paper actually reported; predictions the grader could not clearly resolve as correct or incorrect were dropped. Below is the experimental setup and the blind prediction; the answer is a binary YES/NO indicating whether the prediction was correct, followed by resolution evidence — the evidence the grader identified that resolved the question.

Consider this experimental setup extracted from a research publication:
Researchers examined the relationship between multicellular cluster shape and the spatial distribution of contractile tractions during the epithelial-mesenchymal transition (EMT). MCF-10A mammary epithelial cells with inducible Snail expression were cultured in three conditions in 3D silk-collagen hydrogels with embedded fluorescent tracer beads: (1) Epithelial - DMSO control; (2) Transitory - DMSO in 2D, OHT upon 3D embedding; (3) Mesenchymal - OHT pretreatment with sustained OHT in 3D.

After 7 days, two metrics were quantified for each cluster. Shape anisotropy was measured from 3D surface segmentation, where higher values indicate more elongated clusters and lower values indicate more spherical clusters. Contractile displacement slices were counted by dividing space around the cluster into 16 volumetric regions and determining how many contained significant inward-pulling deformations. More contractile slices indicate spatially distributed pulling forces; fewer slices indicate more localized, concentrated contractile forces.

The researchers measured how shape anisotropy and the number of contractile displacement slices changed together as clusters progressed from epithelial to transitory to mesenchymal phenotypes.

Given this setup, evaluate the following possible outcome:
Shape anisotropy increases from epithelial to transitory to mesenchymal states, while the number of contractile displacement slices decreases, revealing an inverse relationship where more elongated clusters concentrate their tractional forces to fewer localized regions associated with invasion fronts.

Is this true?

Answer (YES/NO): NO